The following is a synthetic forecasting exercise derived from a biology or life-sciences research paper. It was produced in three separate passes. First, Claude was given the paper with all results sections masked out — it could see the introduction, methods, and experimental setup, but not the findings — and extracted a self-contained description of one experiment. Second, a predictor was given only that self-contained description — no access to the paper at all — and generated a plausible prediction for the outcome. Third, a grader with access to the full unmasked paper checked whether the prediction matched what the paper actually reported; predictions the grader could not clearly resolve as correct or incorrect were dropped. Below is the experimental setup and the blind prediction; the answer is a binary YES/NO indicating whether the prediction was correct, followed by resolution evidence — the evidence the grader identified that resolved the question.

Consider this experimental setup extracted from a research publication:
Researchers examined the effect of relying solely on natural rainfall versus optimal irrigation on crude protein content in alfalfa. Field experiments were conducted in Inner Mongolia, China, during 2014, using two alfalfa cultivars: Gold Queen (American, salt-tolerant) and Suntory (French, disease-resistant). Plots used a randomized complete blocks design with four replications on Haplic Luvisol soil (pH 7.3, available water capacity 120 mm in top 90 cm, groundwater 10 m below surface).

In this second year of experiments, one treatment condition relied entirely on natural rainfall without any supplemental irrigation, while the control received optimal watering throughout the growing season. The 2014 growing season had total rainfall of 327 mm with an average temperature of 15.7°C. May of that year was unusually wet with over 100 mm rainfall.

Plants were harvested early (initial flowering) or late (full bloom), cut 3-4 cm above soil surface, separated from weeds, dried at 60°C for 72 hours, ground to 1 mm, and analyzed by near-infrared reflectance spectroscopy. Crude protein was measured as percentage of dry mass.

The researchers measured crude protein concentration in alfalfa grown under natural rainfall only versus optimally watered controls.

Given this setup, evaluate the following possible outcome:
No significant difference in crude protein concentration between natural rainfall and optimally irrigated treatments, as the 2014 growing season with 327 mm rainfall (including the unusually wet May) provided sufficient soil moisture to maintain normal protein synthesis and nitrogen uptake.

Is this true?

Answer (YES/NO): NO